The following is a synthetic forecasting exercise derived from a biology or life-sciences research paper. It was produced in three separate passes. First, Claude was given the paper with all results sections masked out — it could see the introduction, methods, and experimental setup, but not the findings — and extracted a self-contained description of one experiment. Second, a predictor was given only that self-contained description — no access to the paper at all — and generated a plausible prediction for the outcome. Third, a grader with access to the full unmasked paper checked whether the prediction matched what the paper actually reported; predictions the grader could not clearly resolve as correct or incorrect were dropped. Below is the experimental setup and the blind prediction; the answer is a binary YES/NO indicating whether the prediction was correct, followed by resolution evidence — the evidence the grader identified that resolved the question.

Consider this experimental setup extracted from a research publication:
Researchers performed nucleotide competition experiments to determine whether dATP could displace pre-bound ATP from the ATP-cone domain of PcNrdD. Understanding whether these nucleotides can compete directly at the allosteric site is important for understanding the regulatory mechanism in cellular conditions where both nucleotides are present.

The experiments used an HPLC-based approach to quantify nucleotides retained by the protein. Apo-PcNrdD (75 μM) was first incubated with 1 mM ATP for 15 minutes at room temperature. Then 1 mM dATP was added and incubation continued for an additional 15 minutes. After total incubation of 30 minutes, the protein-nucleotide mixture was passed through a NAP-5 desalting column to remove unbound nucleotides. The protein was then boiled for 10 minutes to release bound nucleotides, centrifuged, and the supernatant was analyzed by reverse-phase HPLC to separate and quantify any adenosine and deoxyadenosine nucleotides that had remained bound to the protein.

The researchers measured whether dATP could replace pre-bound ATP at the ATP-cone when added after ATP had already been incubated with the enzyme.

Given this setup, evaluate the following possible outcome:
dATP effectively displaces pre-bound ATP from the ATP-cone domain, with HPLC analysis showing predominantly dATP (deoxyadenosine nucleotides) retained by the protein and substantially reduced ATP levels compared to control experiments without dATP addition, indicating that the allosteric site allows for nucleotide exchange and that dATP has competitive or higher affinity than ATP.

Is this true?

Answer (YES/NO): YES